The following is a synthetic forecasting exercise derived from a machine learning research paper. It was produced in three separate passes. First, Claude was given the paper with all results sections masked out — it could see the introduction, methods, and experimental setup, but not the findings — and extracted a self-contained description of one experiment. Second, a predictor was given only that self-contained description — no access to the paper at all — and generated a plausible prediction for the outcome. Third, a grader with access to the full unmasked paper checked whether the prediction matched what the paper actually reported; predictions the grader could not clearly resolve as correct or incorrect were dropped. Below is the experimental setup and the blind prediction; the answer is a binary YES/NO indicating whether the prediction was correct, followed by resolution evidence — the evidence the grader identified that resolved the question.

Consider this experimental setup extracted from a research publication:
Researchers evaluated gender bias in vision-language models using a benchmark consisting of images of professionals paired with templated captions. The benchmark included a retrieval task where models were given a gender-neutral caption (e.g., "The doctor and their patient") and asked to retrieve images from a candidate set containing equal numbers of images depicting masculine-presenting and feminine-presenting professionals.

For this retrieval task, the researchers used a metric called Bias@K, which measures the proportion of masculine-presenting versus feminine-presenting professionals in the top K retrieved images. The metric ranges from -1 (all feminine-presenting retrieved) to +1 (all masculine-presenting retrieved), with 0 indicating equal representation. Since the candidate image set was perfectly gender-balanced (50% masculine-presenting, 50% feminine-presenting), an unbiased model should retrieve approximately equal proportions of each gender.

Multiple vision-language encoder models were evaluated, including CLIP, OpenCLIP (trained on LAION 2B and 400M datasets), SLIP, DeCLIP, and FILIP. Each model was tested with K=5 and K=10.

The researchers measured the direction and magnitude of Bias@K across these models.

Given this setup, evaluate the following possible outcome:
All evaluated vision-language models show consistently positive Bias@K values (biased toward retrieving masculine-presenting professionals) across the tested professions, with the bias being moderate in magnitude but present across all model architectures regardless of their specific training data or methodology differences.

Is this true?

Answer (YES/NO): NO